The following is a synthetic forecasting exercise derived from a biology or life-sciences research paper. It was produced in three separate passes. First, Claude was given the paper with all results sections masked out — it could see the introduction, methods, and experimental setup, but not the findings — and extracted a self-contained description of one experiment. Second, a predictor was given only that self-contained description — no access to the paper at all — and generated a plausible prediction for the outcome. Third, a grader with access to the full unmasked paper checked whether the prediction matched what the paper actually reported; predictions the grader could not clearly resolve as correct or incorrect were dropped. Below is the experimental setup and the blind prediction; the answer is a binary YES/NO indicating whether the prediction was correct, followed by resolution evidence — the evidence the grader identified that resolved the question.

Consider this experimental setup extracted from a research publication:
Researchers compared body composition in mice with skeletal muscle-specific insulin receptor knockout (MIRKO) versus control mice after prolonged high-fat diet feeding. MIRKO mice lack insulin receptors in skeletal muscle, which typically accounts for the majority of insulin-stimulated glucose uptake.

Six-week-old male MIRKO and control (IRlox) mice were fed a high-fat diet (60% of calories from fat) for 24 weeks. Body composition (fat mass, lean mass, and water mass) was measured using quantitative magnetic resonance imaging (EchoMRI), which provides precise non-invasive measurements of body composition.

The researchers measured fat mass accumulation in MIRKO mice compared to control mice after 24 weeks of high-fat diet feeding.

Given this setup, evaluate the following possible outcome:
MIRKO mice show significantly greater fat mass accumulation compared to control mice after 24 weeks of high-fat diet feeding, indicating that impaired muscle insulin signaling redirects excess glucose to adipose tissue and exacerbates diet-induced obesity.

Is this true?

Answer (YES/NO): YES